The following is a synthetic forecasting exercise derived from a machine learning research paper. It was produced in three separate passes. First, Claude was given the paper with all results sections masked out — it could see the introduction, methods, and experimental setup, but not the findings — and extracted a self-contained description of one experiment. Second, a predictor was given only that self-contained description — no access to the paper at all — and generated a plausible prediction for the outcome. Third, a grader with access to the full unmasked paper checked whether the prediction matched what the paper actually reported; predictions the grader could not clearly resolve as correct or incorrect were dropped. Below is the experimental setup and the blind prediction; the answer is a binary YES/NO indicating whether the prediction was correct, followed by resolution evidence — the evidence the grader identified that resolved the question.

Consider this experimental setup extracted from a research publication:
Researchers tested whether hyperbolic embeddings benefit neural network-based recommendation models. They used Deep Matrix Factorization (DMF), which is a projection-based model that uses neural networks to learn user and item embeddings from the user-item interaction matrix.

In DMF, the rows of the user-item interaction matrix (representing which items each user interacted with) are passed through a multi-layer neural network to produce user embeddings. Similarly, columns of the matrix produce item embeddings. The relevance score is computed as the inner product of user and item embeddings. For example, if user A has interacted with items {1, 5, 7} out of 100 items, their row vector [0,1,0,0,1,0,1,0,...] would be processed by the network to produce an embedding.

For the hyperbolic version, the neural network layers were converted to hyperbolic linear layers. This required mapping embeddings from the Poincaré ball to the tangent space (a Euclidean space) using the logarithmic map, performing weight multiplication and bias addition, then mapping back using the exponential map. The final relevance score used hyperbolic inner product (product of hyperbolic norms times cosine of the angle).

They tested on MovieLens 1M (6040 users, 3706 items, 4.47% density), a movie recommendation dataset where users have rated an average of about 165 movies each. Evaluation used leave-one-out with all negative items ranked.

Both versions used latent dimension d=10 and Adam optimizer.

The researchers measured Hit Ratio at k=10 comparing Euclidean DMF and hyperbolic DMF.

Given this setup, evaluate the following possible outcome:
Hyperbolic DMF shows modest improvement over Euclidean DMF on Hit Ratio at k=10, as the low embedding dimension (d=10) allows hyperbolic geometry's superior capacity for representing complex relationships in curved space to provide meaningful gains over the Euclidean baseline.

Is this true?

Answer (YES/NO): NO